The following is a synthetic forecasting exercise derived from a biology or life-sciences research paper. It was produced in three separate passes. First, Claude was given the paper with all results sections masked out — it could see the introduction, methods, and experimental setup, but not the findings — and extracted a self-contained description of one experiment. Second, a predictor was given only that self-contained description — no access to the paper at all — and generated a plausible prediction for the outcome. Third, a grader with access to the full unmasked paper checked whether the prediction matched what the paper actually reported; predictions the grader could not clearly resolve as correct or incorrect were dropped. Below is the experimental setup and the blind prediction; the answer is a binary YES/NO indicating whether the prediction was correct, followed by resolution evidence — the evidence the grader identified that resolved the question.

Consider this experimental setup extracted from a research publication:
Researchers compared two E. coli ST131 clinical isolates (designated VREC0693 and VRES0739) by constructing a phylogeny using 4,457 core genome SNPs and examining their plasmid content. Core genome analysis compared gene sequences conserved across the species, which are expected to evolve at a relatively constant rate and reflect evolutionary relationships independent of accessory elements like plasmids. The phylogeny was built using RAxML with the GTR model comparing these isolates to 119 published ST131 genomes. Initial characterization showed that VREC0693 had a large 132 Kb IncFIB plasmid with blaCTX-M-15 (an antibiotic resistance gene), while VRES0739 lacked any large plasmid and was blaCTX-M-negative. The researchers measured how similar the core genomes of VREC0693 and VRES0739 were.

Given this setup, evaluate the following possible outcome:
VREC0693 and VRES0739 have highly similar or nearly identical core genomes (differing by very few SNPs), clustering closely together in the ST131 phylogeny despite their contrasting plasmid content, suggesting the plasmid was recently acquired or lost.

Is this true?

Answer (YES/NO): YES